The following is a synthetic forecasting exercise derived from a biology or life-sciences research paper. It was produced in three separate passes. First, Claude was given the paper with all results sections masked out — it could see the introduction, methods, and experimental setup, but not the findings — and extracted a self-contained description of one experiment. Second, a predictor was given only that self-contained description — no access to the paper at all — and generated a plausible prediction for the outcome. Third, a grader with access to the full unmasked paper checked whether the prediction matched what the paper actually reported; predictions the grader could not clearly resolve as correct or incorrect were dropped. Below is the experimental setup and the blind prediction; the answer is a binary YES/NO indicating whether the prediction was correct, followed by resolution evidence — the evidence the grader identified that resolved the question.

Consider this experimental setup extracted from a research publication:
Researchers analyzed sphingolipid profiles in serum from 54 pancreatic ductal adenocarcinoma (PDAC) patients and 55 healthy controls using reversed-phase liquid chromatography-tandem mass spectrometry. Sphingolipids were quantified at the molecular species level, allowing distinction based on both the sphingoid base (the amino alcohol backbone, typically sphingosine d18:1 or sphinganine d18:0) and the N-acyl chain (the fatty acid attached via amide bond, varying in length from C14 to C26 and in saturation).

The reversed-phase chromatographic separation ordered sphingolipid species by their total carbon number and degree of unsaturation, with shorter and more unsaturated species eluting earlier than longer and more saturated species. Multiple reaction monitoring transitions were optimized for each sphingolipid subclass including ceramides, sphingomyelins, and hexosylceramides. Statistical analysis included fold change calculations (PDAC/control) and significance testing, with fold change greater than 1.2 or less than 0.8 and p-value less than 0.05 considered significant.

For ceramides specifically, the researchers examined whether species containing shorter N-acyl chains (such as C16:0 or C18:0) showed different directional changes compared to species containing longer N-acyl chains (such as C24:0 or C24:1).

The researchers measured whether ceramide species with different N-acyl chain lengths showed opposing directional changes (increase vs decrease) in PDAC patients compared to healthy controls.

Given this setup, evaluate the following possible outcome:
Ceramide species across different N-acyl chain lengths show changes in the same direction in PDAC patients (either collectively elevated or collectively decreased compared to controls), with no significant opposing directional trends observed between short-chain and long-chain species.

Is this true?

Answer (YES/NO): NO